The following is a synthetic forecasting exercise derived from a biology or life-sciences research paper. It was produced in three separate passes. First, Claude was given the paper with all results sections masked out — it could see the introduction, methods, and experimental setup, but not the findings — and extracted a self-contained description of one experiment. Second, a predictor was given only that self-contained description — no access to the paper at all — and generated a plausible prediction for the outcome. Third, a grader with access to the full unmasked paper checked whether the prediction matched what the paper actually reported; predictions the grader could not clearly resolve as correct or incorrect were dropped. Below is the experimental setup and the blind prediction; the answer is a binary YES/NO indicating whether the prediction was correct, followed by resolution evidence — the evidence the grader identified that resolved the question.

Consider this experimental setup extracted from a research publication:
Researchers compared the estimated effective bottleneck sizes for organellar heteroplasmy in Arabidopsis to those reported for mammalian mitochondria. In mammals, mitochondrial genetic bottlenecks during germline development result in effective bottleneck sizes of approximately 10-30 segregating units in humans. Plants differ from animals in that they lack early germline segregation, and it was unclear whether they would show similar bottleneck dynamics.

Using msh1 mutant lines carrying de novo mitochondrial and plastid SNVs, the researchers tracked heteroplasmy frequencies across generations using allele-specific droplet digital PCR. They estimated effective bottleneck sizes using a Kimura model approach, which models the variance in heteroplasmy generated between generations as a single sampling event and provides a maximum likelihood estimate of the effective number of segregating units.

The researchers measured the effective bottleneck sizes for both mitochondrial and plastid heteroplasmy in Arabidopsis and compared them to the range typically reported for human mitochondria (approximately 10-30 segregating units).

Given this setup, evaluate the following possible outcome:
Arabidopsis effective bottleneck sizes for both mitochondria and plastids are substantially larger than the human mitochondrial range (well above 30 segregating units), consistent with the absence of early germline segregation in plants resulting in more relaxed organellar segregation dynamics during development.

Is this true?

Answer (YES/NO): NO